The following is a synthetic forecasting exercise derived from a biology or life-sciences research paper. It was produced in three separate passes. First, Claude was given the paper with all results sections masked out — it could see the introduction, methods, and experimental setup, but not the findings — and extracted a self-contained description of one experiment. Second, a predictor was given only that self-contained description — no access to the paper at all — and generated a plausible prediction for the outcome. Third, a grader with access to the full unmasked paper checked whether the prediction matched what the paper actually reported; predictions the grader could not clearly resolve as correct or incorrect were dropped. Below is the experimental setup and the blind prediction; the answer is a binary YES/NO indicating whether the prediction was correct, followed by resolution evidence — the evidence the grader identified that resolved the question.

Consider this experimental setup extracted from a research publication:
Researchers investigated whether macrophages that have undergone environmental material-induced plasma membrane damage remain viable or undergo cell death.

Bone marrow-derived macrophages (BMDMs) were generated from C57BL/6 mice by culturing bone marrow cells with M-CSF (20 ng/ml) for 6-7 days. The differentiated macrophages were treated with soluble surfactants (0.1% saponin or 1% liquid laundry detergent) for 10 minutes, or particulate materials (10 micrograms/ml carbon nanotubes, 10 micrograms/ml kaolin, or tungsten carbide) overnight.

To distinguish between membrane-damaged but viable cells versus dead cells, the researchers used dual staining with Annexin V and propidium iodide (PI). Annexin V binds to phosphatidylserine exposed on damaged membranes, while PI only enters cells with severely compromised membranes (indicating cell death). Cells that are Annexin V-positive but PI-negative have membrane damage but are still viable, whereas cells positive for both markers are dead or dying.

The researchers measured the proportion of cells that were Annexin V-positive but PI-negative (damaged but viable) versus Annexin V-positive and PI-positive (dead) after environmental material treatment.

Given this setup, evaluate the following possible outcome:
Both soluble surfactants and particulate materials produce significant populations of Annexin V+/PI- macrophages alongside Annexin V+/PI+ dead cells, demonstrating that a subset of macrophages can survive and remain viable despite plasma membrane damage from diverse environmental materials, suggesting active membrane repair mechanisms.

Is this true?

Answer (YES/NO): YES